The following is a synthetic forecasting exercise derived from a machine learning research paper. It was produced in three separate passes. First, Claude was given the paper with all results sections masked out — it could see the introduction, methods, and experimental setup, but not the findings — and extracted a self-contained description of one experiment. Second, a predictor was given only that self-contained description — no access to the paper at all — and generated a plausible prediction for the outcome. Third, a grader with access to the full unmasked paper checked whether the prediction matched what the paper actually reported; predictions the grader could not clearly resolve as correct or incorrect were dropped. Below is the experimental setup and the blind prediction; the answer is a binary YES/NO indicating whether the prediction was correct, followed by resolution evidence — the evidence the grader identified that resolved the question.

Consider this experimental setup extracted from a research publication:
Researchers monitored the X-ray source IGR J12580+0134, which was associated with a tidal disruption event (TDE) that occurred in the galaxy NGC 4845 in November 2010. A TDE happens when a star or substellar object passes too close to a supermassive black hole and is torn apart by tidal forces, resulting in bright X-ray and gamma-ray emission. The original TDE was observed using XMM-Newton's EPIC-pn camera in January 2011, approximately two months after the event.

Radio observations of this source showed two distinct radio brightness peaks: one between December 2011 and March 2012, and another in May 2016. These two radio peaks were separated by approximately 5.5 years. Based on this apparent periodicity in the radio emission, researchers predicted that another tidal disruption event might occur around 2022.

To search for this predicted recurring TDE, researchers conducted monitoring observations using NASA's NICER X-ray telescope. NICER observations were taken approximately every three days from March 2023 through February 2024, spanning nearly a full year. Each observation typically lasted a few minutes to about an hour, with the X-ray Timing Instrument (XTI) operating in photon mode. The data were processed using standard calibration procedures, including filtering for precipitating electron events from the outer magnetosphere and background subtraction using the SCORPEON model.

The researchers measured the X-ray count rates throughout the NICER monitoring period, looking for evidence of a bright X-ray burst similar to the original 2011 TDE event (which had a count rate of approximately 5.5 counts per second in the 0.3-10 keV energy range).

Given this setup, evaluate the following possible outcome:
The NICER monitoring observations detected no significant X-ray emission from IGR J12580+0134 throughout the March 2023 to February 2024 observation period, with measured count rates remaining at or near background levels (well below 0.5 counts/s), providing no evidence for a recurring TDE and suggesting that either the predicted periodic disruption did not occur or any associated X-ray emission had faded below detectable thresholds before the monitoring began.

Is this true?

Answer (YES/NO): NO